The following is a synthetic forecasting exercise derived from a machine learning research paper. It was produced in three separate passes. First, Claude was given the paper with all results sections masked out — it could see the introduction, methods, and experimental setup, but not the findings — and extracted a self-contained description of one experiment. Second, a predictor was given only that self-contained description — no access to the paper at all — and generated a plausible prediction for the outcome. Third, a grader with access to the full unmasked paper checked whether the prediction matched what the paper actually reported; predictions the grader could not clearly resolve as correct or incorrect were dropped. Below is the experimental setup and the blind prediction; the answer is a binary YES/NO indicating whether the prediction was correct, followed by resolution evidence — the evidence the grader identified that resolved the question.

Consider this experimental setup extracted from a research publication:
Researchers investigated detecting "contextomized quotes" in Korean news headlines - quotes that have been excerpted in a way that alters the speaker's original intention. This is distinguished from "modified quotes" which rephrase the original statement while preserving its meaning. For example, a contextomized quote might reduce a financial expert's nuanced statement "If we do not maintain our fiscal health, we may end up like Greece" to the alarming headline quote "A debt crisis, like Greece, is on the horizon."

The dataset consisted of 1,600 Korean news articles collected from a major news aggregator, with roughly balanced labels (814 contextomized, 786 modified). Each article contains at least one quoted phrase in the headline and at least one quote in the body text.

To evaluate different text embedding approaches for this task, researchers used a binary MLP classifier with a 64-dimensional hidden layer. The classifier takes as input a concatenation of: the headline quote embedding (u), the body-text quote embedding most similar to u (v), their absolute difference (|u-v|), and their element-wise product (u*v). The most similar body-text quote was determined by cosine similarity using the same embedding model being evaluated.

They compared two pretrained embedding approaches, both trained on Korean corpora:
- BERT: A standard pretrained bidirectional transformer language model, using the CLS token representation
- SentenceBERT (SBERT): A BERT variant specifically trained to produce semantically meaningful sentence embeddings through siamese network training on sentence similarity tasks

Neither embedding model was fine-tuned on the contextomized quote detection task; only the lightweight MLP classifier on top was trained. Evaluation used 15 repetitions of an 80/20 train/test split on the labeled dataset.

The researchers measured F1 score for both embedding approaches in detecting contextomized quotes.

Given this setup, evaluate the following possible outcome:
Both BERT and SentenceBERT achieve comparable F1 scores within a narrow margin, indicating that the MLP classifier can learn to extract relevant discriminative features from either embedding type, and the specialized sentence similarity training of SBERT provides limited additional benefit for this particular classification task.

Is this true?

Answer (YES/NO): NO